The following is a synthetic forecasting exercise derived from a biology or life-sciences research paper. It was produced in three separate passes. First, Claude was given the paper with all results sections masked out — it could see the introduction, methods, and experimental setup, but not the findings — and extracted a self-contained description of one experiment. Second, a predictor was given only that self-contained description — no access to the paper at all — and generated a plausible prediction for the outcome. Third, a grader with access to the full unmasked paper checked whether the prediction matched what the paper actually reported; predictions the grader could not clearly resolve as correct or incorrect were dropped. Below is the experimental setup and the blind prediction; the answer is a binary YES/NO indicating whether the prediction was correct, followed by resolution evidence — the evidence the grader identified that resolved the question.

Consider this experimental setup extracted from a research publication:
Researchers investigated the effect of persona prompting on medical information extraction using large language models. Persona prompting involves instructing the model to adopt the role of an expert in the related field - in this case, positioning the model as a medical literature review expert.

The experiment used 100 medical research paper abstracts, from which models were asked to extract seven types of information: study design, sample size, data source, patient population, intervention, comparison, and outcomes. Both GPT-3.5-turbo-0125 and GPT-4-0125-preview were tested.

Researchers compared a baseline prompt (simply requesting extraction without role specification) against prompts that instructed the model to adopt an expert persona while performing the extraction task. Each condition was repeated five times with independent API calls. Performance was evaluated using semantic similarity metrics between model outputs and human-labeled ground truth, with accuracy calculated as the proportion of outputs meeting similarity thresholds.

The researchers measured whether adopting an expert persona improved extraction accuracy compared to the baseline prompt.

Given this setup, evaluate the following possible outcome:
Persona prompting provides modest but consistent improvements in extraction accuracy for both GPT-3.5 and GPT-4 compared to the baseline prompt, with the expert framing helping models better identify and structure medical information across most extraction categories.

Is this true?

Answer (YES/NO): NO